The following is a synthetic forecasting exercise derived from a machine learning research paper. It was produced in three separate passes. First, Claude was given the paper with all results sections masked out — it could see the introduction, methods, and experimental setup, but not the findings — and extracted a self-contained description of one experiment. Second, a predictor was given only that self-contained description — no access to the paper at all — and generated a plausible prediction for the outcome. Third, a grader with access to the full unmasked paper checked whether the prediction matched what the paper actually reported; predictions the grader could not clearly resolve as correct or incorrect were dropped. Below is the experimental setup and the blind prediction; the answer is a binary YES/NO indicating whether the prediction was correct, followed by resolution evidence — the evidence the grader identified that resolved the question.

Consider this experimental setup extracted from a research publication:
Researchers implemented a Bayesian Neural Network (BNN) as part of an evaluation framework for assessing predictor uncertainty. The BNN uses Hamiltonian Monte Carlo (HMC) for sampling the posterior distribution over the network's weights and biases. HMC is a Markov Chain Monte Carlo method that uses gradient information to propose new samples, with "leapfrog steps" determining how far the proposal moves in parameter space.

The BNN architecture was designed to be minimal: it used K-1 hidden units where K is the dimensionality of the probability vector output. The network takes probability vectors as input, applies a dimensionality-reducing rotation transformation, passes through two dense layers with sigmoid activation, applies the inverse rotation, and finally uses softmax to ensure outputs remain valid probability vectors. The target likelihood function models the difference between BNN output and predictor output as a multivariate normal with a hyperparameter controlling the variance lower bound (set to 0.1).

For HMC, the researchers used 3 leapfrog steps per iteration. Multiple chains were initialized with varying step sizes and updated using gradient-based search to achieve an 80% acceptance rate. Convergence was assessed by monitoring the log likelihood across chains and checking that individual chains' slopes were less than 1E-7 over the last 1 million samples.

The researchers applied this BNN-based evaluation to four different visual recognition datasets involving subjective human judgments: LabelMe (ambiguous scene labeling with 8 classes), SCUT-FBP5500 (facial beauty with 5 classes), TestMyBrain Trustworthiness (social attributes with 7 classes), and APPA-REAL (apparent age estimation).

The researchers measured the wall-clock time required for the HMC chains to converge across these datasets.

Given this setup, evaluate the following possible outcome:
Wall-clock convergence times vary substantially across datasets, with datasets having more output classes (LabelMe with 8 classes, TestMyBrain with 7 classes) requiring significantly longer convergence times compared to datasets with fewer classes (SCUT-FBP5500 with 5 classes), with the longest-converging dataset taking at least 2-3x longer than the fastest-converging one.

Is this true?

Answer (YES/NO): NO